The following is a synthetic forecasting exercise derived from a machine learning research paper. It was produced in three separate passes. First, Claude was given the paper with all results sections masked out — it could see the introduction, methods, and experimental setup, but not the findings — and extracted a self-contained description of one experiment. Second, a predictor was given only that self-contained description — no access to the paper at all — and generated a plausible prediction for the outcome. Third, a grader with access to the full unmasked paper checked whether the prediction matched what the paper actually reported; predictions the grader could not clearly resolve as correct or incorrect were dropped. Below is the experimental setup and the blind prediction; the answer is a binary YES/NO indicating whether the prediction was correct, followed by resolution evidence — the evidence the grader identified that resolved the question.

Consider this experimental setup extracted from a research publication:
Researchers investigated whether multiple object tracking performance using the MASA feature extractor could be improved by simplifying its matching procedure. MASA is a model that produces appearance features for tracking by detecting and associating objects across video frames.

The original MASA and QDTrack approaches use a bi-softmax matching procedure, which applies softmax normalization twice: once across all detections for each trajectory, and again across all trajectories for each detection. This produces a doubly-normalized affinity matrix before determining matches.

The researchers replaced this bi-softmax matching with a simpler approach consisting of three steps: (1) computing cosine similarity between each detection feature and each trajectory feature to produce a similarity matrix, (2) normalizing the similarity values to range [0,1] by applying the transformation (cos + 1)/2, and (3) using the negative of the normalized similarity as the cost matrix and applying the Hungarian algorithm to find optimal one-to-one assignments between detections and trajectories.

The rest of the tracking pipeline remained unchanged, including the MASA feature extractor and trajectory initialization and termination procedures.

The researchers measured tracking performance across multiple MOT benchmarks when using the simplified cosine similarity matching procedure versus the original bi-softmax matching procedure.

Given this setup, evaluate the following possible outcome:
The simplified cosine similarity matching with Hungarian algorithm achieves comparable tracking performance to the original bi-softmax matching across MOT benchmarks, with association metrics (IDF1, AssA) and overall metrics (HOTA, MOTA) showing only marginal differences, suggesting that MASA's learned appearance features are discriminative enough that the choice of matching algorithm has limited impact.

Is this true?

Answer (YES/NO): NO